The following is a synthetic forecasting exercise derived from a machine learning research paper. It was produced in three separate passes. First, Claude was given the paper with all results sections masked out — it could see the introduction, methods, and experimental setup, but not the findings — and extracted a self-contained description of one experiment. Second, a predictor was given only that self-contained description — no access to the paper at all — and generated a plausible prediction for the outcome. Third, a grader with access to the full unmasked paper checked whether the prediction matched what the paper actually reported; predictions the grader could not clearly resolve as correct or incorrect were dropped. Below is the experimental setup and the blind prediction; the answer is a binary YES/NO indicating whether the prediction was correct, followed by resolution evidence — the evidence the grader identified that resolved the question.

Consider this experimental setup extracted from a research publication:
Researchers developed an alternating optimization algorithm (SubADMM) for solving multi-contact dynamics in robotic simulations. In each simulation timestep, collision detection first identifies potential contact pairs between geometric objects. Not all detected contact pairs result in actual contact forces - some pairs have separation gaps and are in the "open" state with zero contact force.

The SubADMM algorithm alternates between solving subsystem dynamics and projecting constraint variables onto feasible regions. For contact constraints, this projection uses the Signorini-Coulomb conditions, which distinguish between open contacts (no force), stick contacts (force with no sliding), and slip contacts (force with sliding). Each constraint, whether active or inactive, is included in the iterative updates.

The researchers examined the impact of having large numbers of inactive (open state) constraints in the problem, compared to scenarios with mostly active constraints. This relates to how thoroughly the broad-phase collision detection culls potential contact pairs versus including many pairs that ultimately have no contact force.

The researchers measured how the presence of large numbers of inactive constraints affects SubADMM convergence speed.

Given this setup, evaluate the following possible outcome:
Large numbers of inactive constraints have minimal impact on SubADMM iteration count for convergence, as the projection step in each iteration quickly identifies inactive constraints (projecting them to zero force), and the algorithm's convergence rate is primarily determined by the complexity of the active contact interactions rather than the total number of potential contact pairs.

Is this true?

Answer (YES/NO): NO